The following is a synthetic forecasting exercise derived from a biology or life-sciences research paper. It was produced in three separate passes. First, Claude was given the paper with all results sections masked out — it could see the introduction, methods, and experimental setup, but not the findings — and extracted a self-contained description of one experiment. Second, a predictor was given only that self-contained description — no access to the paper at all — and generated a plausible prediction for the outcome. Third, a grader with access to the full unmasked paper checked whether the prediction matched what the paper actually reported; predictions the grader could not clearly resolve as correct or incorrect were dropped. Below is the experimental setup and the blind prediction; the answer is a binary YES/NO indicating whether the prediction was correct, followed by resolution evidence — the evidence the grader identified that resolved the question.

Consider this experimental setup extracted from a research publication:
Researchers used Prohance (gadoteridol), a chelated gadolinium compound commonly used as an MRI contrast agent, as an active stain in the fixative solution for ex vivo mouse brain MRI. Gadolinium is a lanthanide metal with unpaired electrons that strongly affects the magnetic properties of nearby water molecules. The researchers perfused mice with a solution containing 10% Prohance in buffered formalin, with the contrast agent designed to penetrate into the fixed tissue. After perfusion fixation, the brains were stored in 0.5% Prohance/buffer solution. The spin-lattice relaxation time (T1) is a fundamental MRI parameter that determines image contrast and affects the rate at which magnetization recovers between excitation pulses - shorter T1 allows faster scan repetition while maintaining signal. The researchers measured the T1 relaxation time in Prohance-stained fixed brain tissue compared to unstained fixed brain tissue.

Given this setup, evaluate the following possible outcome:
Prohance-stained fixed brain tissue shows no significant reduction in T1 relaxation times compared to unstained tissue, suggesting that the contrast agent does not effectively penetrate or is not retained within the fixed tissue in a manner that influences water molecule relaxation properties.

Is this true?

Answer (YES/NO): NO